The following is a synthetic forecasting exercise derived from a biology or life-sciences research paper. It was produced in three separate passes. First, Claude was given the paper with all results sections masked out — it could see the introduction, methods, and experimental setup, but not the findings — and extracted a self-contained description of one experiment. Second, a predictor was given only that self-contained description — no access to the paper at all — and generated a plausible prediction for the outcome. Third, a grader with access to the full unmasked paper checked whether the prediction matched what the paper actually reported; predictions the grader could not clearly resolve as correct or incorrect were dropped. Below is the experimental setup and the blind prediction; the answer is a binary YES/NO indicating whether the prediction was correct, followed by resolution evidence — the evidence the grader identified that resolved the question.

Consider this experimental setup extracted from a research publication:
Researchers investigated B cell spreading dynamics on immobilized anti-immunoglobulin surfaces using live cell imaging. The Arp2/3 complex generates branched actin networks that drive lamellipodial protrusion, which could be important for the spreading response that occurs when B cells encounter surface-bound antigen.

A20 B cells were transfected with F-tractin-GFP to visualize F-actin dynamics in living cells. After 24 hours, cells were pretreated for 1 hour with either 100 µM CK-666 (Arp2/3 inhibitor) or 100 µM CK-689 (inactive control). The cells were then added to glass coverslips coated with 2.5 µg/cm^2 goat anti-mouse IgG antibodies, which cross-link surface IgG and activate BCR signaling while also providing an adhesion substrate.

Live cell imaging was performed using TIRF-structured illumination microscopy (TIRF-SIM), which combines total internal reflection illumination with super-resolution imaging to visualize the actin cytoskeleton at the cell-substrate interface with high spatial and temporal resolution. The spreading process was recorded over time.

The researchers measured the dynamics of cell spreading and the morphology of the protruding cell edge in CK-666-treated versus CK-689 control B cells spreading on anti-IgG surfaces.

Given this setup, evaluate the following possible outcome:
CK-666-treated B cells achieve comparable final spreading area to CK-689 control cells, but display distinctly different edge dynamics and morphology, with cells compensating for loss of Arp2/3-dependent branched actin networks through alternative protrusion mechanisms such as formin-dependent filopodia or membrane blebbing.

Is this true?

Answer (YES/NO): NO